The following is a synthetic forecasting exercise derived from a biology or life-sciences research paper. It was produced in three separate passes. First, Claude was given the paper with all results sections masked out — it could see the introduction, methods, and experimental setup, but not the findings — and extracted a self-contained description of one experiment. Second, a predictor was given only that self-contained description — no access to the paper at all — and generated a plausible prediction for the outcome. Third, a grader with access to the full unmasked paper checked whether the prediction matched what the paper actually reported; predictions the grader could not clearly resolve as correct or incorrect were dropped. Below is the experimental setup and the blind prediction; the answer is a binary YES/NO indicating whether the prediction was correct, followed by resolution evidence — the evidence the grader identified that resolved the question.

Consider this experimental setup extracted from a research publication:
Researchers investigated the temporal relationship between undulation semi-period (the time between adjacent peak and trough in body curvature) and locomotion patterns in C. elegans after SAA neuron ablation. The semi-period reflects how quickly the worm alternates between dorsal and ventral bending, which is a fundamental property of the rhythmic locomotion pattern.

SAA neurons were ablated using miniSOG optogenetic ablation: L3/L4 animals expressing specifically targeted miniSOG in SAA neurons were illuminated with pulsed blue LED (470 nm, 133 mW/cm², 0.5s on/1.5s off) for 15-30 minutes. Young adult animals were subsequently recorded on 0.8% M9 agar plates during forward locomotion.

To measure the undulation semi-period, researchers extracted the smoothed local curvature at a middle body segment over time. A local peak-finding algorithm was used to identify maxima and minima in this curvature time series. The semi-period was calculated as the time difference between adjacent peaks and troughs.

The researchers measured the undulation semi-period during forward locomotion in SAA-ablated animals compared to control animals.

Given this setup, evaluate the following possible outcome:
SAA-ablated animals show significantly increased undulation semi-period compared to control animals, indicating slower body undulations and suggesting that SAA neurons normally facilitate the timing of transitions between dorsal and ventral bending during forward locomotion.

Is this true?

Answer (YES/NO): YES